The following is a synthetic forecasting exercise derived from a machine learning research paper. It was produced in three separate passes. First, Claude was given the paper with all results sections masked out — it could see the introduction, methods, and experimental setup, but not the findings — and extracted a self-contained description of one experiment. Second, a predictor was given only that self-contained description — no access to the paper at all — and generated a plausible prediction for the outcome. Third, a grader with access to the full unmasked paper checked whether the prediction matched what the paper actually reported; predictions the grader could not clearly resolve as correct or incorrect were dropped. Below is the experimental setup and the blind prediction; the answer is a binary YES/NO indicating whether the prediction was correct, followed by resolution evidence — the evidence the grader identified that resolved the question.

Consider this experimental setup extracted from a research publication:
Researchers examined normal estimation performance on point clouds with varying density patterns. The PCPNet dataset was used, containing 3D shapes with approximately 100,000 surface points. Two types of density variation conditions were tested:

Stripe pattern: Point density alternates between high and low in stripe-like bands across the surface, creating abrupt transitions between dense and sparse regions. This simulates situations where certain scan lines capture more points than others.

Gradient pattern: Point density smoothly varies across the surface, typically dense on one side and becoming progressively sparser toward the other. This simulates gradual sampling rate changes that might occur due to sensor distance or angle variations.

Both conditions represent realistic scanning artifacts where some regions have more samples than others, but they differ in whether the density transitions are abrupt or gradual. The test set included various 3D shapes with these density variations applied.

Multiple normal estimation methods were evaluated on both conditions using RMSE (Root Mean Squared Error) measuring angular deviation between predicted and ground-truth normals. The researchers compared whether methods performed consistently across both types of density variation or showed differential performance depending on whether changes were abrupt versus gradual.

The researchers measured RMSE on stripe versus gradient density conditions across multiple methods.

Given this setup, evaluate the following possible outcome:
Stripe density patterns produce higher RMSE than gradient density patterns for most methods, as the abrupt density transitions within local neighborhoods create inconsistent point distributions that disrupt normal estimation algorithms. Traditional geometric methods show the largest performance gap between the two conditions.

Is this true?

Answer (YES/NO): NO